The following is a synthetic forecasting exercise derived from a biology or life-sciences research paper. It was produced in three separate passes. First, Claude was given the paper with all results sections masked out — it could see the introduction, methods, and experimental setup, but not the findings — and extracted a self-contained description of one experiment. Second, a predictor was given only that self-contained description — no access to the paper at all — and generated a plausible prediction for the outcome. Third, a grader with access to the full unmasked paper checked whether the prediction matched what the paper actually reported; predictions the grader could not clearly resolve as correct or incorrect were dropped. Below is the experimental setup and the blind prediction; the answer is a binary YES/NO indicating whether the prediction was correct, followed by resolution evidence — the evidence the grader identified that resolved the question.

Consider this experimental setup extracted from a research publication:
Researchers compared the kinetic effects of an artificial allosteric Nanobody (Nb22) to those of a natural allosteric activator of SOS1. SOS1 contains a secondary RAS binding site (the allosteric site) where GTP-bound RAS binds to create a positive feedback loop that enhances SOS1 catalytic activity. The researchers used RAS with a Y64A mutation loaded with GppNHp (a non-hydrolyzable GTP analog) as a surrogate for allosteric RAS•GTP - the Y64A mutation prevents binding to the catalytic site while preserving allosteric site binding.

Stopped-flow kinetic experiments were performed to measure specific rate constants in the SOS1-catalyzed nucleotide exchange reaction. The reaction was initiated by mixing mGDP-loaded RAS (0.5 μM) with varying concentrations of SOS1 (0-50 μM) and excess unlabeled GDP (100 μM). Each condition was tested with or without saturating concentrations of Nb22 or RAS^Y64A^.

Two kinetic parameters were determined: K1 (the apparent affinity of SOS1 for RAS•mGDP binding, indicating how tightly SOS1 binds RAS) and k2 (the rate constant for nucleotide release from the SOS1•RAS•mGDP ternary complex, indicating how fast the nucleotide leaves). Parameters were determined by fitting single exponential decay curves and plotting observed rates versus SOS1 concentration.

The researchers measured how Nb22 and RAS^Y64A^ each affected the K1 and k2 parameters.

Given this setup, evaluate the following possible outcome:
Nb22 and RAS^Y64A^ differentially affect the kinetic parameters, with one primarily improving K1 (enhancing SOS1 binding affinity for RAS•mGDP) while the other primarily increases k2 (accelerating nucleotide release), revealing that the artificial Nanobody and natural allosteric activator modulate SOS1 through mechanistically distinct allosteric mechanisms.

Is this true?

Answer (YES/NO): YES